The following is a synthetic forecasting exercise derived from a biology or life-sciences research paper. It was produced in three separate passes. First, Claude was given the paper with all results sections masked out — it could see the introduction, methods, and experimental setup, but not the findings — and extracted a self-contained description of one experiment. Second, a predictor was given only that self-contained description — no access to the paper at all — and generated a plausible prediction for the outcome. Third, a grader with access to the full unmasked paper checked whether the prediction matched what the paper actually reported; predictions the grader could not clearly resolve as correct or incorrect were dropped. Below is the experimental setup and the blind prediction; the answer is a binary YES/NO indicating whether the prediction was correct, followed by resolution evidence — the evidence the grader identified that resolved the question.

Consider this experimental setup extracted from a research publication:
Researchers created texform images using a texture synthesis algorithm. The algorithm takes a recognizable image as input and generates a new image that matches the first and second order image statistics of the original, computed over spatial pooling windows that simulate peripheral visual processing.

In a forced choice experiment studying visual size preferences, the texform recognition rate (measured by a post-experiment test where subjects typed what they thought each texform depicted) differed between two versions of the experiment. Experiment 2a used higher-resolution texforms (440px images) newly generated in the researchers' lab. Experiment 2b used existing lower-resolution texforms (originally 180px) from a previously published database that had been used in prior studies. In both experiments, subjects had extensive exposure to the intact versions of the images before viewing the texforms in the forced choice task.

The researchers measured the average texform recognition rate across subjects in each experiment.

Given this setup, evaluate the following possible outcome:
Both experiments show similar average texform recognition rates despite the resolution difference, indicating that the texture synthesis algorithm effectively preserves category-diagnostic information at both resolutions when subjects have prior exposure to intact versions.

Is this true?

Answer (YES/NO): NO